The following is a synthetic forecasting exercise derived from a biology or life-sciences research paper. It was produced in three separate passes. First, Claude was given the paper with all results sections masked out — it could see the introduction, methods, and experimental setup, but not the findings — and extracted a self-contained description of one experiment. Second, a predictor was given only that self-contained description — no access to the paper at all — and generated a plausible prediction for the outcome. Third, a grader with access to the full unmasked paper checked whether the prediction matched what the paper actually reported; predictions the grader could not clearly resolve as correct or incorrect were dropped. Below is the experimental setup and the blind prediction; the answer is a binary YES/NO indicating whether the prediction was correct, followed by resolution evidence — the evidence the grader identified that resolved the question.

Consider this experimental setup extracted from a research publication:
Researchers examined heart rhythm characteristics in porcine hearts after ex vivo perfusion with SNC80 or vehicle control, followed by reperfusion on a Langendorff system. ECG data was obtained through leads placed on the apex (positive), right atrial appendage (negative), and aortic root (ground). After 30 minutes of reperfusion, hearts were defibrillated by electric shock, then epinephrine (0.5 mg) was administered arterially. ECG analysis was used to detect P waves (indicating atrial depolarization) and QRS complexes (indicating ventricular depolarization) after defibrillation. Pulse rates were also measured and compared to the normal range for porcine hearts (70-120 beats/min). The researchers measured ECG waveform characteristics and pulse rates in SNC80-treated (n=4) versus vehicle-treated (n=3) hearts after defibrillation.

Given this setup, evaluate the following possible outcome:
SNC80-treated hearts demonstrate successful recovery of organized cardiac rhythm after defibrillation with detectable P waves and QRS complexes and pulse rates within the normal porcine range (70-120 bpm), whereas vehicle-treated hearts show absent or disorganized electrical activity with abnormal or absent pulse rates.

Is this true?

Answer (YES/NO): NO